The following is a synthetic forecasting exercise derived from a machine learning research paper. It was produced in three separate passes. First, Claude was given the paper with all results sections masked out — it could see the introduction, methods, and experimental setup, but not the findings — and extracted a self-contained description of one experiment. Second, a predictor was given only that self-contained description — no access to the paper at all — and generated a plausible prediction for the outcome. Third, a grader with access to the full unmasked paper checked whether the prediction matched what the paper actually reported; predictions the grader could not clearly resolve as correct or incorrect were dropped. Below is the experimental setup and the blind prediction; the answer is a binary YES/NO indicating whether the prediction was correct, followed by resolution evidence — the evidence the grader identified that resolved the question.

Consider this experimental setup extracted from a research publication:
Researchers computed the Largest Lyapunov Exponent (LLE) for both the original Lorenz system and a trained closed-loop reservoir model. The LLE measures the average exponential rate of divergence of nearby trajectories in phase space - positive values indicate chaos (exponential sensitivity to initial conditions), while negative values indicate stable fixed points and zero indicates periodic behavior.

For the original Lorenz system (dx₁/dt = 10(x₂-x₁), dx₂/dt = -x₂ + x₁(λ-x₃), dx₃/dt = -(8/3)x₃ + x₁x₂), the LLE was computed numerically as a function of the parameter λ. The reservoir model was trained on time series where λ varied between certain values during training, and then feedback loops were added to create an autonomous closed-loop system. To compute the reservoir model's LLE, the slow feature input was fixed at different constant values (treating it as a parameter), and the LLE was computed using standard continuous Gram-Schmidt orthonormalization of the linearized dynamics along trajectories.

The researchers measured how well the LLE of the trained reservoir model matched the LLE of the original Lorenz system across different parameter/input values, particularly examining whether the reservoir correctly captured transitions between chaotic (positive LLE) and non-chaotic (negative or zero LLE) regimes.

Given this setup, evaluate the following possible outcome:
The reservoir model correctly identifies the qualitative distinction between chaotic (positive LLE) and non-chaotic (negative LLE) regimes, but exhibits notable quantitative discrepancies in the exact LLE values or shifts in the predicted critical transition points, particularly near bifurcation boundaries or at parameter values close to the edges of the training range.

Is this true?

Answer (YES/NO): YES